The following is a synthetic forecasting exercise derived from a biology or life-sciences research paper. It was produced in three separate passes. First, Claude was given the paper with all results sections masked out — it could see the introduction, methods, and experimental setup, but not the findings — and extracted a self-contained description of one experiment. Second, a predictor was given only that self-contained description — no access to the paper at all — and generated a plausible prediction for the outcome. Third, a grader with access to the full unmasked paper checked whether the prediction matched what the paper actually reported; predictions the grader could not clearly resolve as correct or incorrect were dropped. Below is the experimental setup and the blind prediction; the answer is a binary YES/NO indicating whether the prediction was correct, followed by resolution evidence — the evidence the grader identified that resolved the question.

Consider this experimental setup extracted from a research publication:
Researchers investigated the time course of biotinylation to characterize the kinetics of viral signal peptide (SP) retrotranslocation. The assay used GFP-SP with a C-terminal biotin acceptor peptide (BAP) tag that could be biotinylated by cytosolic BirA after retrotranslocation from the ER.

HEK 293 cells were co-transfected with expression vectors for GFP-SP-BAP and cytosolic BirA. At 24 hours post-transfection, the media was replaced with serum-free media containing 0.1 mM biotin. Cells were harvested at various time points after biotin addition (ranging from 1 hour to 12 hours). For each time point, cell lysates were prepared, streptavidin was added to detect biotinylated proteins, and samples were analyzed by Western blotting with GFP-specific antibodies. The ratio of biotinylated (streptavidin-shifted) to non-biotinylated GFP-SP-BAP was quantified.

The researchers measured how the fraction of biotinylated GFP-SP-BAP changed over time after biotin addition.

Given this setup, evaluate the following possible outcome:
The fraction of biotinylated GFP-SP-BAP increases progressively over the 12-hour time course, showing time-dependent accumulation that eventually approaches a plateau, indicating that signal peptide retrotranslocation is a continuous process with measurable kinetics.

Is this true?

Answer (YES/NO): NO